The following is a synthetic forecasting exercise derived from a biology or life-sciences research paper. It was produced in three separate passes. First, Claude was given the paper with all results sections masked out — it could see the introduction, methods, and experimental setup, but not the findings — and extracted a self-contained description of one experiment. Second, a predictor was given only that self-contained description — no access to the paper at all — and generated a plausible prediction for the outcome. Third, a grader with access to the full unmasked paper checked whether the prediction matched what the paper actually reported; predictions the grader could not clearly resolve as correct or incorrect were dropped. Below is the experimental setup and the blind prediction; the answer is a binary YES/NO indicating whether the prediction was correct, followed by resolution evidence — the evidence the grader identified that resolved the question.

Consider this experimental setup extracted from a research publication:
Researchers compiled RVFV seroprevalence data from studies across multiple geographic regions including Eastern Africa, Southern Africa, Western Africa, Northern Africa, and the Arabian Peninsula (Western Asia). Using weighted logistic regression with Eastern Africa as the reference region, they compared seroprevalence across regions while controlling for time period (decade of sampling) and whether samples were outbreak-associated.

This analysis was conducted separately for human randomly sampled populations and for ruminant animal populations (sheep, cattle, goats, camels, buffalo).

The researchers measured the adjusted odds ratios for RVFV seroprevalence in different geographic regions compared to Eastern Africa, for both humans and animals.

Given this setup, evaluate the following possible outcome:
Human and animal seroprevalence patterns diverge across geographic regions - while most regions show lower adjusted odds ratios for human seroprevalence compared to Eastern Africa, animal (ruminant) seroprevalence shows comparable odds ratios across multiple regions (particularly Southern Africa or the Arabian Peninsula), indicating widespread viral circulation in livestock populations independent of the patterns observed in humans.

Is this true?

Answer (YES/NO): NO